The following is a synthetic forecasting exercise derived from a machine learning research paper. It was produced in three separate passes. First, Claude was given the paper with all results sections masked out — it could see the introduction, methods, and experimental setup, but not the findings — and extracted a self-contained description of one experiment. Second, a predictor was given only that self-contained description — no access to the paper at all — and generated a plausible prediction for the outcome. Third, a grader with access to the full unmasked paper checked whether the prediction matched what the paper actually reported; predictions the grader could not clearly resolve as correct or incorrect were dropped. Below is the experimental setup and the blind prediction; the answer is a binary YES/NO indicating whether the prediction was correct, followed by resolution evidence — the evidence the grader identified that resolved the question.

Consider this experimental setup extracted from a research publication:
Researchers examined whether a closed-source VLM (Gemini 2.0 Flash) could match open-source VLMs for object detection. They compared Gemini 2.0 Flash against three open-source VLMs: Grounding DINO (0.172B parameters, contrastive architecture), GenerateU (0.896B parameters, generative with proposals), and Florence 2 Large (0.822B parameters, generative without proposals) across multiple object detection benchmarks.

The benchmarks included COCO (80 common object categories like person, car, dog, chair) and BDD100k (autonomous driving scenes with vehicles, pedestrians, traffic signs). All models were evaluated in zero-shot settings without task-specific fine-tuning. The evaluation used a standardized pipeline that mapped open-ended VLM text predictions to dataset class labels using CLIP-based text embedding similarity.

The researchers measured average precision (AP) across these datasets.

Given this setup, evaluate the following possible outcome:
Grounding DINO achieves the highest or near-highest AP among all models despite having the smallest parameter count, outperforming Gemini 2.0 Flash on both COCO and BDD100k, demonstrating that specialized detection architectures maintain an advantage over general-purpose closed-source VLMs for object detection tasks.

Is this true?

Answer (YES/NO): YES